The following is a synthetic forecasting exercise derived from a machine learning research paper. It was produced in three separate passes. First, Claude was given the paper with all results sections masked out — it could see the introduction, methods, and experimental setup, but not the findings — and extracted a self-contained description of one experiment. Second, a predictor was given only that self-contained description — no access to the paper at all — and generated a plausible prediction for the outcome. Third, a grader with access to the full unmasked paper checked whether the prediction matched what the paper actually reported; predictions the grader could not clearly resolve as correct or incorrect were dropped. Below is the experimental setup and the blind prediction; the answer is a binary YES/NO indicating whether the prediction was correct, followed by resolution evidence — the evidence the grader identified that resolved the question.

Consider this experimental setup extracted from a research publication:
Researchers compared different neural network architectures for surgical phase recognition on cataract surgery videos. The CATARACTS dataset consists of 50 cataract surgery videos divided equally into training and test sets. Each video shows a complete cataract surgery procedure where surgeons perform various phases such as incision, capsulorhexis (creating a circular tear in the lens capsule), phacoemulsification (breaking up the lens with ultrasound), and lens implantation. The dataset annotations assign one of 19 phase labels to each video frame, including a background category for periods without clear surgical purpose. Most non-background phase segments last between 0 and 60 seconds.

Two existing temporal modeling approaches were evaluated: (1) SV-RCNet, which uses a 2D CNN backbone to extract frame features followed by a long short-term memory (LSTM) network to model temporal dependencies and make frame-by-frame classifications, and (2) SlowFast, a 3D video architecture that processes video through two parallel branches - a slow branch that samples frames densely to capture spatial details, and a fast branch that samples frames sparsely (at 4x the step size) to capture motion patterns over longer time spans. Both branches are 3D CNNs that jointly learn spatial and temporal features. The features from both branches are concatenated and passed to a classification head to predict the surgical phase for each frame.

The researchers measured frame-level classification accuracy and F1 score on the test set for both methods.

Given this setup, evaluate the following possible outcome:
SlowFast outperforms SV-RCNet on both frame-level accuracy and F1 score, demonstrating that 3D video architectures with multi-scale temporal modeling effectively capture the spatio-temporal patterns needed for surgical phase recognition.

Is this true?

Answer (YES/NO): NO